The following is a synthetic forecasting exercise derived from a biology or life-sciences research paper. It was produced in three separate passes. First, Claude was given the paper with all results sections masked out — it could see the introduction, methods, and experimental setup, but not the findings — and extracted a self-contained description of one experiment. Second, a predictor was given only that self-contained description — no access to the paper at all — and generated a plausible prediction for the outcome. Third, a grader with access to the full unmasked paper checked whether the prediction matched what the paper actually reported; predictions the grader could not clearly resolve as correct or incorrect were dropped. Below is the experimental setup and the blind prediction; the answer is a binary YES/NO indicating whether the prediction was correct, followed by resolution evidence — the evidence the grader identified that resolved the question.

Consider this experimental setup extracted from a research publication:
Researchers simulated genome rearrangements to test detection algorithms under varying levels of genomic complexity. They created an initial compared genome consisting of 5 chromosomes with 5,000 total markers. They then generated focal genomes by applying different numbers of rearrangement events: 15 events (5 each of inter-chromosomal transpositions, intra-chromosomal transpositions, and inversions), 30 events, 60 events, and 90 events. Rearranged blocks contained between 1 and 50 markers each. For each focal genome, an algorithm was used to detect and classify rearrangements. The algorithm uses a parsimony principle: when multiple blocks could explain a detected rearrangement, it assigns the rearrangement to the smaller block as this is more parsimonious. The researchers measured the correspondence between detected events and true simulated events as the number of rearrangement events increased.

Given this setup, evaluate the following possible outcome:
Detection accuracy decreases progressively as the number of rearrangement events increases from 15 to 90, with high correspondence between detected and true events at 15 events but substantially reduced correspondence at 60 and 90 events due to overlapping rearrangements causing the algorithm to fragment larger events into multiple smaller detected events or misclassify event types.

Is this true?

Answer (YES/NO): NO